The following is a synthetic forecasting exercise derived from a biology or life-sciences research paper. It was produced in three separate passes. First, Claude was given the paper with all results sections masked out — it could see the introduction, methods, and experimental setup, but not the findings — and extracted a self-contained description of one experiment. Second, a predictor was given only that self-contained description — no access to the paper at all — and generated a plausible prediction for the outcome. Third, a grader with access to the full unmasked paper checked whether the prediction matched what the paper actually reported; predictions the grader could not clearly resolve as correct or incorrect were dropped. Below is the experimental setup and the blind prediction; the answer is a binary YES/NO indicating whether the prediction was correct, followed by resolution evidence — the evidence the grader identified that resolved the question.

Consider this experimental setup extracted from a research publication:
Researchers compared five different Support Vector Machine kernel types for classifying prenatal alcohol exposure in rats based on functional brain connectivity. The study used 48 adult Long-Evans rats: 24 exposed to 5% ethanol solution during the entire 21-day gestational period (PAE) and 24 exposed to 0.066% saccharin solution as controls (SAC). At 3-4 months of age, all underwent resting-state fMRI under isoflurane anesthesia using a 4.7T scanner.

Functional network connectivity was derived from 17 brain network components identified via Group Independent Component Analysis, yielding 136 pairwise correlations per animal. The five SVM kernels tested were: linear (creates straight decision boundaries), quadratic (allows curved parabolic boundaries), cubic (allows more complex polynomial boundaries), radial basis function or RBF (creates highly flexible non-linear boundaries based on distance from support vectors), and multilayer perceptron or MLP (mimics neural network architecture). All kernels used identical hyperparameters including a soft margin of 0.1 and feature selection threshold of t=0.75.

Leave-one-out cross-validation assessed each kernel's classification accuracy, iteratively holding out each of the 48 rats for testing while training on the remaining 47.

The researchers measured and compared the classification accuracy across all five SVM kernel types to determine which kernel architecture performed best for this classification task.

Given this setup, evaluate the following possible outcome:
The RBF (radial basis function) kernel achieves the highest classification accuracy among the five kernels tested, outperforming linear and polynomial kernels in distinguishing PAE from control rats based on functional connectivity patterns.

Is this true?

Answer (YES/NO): NO